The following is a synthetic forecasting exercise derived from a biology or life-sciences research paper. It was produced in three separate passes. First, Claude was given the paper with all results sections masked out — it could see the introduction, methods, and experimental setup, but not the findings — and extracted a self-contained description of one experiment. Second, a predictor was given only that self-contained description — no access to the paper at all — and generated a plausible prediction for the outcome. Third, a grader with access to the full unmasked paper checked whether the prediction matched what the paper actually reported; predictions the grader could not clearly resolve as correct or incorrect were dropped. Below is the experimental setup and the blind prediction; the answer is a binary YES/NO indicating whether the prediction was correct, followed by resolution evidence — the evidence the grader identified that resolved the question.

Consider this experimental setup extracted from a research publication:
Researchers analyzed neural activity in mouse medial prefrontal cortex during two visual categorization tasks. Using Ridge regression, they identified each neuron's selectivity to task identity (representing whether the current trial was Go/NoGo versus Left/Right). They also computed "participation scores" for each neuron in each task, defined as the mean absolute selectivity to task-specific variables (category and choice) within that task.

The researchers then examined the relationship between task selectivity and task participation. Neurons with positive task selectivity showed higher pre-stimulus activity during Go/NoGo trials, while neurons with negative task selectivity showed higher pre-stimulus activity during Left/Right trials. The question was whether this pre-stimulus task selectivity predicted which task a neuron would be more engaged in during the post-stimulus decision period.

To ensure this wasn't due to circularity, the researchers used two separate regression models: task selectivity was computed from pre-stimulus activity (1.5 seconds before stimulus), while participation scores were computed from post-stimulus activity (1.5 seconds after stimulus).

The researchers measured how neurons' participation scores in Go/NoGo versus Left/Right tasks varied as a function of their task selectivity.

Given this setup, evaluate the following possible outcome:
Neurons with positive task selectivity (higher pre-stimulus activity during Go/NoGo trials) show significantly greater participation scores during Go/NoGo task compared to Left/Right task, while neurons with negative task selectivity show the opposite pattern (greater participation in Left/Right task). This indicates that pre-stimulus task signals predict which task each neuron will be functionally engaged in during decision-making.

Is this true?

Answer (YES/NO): YES